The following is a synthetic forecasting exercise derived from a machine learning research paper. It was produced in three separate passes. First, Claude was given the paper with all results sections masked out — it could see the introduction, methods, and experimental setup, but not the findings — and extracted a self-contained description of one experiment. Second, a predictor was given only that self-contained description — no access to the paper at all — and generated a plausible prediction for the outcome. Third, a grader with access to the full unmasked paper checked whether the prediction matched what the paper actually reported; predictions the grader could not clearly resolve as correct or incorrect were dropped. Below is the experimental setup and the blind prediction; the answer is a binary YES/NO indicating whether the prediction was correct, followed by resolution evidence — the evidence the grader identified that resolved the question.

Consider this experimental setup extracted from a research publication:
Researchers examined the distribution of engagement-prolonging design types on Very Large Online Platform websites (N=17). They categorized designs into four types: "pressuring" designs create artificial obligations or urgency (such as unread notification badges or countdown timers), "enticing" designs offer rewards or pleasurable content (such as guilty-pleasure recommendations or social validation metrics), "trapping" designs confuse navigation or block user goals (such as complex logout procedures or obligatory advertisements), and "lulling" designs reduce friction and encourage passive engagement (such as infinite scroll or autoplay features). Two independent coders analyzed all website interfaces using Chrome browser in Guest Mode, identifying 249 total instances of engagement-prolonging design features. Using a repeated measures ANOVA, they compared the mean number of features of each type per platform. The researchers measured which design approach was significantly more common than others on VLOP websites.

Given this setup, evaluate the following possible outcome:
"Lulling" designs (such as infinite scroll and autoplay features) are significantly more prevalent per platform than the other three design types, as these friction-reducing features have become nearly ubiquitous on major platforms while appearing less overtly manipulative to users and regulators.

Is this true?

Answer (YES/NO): NO